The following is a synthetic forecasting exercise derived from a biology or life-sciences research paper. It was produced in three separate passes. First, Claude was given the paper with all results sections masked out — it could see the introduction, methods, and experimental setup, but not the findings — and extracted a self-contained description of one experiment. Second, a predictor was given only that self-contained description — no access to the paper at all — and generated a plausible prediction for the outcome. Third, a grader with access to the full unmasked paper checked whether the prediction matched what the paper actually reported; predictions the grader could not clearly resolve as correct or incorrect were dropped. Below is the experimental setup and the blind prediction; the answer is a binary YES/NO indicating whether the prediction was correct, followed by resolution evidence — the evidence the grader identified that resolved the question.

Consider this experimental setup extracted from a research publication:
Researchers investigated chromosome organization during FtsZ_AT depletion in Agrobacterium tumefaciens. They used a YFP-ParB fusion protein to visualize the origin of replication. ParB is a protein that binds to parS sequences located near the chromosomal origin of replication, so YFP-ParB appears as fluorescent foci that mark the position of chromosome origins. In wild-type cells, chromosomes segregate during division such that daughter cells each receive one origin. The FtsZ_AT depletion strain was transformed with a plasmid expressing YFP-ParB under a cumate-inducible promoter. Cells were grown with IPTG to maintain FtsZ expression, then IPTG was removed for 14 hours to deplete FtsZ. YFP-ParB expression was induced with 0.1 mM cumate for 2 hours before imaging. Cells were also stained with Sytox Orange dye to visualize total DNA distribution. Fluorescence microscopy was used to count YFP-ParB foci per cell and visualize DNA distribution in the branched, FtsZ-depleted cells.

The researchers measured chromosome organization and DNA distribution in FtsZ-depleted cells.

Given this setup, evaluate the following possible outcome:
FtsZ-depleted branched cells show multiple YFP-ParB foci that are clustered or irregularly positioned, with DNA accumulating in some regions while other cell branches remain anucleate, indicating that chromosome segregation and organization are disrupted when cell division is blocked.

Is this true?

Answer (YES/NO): NO